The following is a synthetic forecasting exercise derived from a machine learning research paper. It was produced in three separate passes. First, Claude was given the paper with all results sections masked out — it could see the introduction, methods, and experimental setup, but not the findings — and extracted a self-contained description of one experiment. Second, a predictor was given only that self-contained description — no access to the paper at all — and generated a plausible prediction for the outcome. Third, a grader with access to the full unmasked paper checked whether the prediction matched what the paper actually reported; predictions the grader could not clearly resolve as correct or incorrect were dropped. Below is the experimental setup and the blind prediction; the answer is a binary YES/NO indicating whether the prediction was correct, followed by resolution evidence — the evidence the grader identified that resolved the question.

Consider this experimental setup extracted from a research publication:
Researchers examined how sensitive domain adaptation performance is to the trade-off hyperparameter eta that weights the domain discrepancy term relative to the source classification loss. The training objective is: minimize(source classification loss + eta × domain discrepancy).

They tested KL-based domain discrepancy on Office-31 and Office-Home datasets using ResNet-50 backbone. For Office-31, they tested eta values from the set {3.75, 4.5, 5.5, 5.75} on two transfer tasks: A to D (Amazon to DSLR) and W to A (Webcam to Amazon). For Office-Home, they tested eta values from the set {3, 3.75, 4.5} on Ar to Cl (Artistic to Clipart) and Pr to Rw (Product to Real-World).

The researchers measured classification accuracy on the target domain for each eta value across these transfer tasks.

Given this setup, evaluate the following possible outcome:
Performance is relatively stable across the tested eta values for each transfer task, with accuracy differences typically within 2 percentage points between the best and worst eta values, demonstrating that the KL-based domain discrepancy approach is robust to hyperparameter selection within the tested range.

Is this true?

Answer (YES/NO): YES